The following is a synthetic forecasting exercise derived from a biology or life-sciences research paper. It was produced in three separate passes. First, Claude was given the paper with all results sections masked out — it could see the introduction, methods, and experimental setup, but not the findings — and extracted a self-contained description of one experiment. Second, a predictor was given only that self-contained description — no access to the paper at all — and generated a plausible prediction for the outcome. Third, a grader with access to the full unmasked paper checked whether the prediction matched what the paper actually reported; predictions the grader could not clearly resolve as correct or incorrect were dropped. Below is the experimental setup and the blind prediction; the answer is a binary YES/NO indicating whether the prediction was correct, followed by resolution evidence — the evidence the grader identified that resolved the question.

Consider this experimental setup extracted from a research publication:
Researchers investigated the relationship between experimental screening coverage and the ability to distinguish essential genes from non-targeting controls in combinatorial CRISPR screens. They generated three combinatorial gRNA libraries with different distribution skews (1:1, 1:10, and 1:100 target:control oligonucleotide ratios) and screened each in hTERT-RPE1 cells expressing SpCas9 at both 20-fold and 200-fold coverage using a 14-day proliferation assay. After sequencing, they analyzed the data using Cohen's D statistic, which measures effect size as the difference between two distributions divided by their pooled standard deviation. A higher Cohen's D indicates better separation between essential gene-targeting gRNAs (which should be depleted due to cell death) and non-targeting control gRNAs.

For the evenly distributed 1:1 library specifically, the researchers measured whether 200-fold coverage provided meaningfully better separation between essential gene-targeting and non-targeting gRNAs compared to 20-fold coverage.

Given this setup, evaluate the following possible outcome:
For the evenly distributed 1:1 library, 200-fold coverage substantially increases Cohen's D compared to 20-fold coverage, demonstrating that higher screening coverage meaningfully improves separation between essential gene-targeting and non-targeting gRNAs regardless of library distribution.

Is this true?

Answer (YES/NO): NO